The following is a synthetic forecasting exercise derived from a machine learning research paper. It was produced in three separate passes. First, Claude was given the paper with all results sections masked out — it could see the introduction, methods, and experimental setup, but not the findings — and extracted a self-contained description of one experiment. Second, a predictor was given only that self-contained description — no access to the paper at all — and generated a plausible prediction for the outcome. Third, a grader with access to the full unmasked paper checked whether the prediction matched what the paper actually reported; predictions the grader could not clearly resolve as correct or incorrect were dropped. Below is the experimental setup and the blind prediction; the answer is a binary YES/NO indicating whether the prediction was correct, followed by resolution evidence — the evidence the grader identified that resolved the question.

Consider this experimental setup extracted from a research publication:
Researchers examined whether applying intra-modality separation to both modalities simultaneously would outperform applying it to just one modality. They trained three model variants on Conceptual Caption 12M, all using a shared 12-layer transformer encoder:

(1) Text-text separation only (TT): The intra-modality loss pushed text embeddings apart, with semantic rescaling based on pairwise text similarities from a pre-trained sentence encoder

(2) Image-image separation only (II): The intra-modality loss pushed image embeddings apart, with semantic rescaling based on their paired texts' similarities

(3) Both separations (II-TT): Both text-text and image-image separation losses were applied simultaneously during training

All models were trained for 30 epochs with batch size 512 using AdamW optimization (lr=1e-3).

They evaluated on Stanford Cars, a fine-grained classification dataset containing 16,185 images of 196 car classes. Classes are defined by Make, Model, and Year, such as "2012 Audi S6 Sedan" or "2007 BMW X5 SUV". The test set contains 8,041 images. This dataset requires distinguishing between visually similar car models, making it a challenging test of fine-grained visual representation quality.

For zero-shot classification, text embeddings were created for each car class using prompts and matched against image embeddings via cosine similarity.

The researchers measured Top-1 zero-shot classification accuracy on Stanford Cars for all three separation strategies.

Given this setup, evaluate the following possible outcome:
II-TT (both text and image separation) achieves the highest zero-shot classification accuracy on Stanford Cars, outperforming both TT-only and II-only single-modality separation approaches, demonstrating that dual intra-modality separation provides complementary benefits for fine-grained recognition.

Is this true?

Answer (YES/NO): NO